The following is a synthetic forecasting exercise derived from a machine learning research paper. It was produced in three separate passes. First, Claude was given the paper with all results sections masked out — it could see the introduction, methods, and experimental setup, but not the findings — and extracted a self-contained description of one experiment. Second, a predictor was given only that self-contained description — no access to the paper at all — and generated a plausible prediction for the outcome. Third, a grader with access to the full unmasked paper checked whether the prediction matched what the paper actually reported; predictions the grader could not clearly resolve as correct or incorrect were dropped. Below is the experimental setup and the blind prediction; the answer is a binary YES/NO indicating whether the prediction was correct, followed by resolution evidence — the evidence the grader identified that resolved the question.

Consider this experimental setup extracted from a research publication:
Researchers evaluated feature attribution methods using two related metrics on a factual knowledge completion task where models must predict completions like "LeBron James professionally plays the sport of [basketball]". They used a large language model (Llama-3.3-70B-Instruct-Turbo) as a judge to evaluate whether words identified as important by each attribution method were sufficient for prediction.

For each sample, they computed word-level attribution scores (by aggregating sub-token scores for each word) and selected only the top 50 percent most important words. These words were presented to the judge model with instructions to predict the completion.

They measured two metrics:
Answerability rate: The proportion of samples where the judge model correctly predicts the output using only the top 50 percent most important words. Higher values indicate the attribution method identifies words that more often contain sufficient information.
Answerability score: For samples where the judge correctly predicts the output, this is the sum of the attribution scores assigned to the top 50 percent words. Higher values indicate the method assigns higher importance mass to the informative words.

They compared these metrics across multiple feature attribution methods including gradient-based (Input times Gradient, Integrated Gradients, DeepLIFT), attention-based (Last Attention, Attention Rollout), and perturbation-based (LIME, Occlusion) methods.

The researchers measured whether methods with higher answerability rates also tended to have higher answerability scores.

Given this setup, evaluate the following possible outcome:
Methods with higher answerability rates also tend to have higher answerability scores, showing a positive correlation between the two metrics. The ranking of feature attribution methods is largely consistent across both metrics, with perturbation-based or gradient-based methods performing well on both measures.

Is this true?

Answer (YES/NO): NO